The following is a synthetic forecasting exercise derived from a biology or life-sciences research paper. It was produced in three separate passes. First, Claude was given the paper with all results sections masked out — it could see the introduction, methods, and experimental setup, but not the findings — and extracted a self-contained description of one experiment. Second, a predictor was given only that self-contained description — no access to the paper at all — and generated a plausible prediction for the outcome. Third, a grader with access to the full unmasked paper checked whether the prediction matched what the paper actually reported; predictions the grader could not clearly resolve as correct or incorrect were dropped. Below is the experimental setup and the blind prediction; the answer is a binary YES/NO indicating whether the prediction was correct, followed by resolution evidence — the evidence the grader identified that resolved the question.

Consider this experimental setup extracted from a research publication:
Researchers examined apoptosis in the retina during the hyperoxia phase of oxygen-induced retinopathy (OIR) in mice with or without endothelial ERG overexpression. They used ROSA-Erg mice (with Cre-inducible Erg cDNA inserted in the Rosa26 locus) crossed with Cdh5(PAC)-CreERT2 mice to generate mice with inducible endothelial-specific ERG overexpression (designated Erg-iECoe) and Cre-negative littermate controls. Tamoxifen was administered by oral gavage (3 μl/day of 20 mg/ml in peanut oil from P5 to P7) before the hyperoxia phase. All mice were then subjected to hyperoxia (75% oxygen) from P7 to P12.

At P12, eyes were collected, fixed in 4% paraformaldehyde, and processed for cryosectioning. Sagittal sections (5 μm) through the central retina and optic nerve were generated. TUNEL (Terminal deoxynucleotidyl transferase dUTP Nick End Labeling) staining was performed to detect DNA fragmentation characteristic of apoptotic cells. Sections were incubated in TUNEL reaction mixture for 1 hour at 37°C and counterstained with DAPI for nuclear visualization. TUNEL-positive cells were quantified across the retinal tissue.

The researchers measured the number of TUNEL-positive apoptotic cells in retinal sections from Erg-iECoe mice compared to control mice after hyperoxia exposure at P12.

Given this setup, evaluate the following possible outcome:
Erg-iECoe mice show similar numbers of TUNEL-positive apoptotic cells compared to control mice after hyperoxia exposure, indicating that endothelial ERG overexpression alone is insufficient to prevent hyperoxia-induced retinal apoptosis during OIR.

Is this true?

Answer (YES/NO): NO